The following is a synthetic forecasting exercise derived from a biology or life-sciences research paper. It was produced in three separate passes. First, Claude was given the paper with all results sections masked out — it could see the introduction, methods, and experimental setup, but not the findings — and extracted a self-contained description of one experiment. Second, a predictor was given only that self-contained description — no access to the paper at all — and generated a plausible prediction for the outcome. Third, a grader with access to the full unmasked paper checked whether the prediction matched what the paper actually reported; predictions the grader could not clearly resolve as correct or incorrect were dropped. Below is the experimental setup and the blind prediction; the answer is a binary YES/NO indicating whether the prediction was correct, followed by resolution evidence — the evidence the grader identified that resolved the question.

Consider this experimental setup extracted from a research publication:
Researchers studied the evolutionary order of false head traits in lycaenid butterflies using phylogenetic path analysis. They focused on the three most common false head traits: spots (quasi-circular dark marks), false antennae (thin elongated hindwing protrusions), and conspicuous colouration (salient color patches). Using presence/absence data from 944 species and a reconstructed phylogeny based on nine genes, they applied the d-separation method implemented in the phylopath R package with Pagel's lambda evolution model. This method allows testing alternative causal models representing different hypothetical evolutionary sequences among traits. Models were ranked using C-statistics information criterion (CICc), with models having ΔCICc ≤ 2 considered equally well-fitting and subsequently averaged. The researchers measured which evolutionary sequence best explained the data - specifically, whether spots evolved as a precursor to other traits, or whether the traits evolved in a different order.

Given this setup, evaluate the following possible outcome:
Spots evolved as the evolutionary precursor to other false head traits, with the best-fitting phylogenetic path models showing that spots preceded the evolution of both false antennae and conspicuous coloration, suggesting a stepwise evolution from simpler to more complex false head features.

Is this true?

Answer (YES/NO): NO